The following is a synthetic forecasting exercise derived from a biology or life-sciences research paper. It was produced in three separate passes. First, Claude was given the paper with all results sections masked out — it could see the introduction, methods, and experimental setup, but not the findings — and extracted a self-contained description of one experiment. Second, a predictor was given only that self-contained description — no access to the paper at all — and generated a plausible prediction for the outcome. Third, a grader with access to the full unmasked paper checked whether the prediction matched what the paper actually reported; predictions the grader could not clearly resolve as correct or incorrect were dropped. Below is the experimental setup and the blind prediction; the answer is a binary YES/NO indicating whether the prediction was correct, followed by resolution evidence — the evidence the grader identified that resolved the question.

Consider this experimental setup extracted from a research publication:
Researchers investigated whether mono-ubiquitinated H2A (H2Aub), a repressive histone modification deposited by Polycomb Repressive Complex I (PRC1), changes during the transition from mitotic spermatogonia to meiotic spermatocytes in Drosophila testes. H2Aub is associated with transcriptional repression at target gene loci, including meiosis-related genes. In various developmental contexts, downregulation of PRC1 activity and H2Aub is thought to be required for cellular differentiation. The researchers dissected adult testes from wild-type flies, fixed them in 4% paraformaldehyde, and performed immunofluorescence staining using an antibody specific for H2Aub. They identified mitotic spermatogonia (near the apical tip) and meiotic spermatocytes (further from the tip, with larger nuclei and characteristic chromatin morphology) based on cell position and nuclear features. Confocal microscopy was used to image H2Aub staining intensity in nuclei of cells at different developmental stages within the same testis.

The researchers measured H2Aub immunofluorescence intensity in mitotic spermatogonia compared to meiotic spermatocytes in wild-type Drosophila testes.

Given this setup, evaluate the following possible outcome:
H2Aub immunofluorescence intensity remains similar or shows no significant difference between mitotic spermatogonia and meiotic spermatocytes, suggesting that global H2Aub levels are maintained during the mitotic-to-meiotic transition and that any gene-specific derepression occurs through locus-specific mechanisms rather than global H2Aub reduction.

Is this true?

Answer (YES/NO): NO